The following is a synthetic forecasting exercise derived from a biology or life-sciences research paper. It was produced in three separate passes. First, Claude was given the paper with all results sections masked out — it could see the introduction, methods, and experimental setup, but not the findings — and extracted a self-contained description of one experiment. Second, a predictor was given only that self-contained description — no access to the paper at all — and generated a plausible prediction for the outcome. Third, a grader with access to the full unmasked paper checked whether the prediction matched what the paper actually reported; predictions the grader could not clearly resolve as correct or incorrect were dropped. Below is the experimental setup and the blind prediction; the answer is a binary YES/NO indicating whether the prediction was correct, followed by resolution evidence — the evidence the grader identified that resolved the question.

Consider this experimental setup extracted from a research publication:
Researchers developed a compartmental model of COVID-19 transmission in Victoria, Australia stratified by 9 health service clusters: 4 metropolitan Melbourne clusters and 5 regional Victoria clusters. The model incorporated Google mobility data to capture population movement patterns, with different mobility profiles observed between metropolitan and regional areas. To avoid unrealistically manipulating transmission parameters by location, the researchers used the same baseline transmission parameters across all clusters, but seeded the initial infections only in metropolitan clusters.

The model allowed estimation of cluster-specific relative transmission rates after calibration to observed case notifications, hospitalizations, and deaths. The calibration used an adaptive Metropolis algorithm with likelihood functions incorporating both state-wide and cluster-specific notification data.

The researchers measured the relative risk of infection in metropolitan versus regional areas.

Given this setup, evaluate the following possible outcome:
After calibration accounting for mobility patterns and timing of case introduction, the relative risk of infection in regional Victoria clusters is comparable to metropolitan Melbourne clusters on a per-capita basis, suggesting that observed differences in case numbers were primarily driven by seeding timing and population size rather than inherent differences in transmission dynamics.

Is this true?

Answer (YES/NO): NO